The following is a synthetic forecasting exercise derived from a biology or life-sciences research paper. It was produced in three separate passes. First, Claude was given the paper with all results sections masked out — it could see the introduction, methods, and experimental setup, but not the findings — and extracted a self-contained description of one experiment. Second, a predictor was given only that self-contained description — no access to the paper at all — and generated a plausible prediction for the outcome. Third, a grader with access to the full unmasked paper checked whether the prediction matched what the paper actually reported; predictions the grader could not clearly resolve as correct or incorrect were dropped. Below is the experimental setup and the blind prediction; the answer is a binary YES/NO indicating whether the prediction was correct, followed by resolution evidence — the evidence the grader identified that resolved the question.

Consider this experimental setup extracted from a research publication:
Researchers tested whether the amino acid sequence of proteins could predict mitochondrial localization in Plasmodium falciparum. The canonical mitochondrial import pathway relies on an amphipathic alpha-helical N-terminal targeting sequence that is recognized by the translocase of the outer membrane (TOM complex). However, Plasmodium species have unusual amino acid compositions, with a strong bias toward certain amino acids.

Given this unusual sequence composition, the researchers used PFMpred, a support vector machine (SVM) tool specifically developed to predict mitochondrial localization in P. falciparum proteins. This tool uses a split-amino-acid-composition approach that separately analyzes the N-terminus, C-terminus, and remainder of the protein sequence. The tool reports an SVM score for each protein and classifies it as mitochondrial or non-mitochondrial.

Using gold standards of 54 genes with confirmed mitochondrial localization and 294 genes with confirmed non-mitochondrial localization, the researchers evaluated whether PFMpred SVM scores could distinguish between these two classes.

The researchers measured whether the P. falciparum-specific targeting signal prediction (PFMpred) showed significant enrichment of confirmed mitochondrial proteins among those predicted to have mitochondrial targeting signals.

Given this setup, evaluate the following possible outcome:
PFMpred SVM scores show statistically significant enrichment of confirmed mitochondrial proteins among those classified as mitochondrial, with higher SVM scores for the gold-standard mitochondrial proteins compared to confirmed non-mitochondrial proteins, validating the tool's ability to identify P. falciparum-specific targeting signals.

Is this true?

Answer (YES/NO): YES